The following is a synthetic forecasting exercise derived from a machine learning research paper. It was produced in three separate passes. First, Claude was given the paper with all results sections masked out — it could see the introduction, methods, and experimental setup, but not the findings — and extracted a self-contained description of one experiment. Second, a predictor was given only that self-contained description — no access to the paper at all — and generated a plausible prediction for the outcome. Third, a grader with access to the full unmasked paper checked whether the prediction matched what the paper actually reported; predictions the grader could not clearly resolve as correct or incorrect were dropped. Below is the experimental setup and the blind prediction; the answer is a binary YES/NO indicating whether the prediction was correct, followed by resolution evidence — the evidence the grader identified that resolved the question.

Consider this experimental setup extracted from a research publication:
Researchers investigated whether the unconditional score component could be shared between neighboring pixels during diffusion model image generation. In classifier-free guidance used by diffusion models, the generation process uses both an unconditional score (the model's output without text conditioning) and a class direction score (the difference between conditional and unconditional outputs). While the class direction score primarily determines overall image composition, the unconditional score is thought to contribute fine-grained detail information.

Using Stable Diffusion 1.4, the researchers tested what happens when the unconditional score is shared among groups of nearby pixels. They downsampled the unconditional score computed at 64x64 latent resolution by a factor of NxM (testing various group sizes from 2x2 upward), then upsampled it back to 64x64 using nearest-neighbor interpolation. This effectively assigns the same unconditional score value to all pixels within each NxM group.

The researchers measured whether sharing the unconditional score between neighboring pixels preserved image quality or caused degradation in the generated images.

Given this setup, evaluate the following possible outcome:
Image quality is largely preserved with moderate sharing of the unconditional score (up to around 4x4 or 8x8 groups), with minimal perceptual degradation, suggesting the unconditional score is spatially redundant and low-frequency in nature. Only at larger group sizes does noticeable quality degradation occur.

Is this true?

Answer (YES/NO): NO